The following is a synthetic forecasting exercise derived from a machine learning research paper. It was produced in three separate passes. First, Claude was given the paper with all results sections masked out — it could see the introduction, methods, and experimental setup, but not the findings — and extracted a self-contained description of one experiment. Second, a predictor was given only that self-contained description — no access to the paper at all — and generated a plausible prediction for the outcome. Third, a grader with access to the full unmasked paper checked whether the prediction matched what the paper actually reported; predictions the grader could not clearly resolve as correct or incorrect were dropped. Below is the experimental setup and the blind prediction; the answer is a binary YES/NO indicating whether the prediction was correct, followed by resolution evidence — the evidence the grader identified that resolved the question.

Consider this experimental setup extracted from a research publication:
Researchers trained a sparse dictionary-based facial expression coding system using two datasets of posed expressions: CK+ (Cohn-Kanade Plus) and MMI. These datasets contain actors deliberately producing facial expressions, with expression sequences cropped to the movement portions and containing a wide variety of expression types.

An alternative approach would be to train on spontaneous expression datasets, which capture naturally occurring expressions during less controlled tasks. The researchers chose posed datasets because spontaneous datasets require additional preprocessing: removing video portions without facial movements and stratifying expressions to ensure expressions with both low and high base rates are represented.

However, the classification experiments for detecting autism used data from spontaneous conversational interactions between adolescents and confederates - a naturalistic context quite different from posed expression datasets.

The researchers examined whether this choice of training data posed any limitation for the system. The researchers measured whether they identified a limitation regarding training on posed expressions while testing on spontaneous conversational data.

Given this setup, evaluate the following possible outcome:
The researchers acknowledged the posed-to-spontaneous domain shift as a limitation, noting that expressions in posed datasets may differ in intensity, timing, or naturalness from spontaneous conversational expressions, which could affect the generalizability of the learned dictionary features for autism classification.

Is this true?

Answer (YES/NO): NO